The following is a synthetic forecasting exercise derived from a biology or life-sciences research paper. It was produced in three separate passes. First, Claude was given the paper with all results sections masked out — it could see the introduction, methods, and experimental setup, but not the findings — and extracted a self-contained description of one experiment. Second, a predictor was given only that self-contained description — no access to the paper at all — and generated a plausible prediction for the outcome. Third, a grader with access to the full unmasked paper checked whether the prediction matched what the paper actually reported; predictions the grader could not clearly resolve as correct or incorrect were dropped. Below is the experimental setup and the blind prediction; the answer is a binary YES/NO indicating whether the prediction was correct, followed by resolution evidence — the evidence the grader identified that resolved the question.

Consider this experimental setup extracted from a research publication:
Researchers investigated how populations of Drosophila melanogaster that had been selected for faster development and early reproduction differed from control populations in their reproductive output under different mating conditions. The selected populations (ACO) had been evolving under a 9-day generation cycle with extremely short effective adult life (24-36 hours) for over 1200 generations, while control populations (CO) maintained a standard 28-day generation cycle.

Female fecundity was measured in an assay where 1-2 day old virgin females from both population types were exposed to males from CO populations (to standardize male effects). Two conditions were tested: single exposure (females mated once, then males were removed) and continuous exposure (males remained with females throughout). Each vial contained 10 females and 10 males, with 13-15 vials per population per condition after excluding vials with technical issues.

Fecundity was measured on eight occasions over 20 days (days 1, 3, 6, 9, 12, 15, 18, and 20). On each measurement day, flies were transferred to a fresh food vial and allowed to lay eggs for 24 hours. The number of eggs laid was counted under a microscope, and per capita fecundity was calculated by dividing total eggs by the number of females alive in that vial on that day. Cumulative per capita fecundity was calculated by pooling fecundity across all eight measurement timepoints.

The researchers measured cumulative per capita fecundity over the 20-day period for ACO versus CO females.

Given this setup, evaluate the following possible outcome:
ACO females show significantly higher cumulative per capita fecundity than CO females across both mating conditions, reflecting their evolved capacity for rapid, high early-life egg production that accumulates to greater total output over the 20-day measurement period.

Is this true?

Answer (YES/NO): NO